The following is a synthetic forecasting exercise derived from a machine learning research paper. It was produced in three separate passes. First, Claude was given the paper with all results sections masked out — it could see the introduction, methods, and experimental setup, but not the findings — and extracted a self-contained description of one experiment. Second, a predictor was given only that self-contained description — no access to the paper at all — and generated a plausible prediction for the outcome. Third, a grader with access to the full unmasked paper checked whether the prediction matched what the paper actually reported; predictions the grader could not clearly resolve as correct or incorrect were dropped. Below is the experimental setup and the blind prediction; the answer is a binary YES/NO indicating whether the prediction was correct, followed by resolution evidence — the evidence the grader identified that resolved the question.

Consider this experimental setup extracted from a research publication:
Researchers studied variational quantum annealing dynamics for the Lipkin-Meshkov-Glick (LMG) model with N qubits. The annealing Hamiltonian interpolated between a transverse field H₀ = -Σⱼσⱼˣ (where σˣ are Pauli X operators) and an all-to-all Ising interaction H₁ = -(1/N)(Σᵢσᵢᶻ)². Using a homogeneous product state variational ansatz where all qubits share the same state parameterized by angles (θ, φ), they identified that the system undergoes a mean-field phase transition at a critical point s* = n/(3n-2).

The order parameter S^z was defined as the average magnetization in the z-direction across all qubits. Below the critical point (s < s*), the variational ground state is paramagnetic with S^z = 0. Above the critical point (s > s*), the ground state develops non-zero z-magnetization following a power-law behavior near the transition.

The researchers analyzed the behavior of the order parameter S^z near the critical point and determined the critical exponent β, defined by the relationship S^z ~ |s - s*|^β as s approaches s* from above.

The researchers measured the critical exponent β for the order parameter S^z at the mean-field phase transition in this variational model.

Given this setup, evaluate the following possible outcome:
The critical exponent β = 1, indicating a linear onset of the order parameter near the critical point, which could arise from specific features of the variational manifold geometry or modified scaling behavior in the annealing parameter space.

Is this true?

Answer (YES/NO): NO